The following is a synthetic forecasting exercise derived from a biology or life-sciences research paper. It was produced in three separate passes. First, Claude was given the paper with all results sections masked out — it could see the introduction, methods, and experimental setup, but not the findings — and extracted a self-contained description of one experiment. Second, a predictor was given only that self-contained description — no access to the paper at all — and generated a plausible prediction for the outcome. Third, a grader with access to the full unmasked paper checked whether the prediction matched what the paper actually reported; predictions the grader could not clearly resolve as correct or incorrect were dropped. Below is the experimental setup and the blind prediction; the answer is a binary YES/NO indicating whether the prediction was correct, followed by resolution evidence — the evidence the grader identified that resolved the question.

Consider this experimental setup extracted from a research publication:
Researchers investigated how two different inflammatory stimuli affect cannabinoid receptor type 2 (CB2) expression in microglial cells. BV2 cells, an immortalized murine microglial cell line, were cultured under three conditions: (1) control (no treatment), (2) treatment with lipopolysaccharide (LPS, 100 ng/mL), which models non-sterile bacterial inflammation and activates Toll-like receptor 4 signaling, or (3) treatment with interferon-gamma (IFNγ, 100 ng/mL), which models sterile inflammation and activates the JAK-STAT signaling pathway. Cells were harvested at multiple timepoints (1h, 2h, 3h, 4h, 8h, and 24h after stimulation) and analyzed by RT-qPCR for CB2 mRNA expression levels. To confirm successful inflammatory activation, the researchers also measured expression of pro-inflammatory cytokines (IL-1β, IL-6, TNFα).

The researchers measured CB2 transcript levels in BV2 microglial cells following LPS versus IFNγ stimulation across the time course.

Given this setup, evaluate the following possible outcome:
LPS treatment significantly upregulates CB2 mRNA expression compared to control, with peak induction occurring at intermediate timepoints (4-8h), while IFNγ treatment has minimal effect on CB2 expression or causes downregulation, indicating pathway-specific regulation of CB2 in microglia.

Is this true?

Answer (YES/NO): NO